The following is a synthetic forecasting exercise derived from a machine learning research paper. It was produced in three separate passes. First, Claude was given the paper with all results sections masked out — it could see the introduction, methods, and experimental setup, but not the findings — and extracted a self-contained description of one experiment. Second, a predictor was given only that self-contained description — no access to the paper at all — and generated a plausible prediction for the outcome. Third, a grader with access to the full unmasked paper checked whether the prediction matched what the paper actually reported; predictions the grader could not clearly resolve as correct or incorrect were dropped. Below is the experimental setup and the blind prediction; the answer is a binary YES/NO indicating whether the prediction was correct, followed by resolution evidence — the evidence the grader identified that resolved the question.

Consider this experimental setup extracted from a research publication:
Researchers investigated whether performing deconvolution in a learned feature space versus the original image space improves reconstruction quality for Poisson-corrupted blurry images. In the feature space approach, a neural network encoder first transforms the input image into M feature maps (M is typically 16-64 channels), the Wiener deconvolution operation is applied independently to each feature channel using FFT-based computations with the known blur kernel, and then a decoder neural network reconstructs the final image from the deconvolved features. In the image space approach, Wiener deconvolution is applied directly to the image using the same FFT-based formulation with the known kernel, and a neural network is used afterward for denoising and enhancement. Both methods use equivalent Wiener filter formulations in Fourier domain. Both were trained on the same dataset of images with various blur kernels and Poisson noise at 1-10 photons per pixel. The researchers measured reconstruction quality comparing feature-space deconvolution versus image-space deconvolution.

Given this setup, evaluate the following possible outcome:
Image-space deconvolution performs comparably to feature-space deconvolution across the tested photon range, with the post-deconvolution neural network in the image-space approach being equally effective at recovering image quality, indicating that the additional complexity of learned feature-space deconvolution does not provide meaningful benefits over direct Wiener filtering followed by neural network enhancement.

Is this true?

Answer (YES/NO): NO